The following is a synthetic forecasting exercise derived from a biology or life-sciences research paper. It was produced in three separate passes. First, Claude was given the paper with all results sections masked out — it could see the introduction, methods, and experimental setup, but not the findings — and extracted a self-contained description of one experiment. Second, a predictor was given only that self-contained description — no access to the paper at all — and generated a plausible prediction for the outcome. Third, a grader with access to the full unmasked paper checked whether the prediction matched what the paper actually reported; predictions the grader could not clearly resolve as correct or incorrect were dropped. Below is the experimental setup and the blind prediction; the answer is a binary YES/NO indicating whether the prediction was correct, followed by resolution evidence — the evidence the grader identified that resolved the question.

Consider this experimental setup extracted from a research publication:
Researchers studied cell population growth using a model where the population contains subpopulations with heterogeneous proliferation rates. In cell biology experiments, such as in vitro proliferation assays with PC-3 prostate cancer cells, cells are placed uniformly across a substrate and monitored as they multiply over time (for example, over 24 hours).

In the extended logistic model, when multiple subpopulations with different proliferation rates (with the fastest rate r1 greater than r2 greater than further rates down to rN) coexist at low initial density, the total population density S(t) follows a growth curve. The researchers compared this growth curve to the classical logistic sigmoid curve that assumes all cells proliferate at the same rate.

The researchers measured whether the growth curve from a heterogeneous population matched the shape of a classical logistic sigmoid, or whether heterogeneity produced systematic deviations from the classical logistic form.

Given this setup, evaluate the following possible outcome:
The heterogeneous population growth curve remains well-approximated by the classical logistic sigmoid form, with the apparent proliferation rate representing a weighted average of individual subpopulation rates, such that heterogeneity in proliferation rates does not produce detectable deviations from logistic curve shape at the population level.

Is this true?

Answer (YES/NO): NO